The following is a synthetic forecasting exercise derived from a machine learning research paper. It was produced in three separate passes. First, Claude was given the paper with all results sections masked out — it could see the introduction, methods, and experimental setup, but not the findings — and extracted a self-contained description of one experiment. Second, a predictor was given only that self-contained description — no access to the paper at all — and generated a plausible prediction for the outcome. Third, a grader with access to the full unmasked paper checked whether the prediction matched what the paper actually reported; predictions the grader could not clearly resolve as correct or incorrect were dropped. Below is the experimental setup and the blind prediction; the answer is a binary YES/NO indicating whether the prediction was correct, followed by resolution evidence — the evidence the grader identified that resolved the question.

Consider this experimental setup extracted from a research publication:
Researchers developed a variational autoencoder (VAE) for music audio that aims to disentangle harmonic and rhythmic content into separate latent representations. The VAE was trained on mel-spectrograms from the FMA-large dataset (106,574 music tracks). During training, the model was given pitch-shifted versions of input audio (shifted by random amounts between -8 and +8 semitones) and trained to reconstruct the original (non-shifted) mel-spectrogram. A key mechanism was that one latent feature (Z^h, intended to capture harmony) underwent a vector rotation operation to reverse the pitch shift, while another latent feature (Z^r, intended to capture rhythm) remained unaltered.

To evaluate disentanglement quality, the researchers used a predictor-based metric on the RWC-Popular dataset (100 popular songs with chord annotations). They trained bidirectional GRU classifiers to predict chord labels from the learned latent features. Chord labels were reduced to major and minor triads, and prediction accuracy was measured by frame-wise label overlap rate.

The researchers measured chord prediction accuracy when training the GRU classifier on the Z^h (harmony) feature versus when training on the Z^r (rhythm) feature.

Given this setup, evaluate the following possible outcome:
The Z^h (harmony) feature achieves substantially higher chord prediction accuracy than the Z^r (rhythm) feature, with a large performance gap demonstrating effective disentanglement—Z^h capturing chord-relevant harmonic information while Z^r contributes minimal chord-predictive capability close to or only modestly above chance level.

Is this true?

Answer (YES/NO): NO